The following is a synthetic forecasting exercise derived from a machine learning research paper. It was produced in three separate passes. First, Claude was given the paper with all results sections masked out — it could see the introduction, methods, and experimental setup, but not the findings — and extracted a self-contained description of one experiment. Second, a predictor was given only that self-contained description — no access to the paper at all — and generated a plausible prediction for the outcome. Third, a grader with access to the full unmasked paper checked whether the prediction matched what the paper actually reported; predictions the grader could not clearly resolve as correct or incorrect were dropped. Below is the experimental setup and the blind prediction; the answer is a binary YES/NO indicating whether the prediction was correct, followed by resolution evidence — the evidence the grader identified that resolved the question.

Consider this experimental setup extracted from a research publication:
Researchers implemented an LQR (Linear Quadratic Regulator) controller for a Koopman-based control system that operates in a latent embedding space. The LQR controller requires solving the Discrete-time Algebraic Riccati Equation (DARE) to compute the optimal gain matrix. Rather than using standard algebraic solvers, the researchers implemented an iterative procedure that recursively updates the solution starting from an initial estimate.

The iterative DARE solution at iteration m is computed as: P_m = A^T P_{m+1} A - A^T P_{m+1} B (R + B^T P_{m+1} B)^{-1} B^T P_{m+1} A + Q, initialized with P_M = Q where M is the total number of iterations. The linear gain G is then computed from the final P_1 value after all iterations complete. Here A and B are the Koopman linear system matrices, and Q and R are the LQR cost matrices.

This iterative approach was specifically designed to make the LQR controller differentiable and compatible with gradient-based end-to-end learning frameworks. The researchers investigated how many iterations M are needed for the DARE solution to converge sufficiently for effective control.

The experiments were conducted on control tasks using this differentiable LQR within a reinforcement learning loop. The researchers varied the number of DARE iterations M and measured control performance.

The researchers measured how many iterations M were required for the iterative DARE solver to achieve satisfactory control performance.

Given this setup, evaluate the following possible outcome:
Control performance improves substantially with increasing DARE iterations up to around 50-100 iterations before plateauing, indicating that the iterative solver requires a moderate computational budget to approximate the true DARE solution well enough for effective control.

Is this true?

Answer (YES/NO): NO